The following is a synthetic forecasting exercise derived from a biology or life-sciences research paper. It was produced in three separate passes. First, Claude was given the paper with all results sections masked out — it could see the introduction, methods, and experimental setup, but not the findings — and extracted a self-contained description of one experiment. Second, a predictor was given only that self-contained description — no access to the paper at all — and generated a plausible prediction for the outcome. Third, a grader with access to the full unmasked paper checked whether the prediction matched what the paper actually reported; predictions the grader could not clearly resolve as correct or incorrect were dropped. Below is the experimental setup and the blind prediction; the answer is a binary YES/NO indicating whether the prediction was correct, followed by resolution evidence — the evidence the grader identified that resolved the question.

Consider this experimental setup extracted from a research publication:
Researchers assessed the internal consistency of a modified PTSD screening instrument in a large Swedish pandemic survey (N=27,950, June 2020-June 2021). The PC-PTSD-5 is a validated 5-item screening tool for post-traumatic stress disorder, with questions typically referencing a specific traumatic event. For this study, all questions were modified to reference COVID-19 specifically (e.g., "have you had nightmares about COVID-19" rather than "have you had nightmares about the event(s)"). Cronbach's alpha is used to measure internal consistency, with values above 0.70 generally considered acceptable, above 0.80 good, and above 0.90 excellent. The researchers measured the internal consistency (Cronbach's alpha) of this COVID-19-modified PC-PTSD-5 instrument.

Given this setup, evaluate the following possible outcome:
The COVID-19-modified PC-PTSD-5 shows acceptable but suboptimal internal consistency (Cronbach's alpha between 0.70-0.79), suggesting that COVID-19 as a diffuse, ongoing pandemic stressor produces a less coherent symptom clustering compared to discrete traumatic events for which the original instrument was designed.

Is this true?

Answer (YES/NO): YES